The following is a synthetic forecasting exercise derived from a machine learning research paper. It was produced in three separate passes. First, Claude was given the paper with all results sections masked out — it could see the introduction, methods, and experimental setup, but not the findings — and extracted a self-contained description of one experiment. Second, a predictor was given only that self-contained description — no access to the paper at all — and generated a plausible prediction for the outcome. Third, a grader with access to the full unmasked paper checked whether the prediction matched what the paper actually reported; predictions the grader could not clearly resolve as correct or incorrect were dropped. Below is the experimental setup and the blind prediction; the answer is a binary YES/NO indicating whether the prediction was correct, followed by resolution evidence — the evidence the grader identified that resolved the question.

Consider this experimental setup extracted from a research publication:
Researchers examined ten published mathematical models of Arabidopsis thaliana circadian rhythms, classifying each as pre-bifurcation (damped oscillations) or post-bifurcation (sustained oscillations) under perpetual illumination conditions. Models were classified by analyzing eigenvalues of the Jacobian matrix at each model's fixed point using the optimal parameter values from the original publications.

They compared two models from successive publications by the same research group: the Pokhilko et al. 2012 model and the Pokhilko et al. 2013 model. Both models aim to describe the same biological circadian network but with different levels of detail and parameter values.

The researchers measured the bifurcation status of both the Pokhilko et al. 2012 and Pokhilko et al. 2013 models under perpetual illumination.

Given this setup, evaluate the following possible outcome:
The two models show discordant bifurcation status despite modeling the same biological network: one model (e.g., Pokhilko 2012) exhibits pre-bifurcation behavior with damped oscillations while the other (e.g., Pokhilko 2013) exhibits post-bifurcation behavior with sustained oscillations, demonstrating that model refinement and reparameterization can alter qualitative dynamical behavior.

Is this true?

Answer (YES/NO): NO